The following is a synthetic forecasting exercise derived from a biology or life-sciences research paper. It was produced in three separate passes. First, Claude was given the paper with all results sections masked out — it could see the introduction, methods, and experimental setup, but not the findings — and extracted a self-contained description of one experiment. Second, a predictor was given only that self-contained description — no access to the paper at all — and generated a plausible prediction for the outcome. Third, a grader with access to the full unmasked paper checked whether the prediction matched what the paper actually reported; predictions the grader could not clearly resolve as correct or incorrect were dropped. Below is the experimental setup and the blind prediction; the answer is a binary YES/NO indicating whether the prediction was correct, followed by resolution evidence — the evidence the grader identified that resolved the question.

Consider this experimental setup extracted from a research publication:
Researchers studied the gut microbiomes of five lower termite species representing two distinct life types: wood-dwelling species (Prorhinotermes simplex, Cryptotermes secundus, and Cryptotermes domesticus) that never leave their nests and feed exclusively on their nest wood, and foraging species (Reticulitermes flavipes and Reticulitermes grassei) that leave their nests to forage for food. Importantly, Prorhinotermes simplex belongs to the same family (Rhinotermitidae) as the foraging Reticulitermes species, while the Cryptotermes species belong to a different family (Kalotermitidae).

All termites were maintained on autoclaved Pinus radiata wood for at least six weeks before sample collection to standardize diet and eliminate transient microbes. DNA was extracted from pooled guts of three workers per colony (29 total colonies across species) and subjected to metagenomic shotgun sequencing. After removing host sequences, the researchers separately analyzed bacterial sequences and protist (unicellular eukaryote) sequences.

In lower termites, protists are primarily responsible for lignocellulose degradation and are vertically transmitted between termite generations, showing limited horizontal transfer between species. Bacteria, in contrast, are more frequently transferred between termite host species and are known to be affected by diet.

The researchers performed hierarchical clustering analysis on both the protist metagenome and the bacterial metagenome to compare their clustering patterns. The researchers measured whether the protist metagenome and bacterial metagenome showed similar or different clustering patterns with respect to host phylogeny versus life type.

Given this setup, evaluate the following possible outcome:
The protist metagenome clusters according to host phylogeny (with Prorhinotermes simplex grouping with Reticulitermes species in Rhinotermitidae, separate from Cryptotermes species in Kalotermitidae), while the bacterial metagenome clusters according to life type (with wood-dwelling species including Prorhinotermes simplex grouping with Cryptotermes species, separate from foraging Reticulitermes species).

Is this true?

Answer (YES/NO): NO